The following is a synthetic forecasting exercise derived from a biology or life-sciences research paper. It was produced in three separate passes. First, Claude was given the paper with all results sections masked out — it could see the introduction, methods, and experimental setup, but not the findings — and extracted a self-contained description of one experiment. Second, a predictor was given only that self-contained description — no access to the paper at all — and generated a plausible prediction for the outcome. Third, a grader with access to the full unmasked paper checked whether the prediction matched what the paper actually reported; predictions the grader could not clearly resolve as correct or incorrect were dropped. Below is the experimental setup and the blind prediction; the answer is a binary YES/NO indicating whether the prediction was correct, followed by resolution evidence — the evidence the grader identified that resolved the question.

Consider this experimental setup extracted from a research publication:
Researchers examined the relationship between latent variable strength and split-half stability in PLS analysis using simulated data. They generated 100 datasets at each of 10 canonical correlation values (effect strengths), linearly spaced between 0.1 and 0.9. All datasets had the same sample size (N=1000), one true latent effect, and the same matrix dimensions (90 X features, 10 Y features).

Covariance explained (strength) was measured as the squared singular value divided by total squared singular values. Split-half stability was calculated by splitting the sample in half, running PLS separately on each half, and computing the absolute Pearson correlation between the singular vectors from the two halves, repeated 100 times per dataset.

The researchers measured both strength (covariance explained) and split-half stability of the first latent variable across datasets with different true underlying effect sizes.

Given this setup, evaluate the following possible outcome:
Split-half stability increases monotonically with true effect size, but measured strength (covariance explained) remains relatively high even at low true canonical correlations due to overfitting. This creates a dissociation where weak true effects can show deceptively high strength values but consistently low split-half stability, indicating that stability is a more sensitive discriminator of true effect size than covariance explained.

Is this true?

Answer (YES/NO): NO